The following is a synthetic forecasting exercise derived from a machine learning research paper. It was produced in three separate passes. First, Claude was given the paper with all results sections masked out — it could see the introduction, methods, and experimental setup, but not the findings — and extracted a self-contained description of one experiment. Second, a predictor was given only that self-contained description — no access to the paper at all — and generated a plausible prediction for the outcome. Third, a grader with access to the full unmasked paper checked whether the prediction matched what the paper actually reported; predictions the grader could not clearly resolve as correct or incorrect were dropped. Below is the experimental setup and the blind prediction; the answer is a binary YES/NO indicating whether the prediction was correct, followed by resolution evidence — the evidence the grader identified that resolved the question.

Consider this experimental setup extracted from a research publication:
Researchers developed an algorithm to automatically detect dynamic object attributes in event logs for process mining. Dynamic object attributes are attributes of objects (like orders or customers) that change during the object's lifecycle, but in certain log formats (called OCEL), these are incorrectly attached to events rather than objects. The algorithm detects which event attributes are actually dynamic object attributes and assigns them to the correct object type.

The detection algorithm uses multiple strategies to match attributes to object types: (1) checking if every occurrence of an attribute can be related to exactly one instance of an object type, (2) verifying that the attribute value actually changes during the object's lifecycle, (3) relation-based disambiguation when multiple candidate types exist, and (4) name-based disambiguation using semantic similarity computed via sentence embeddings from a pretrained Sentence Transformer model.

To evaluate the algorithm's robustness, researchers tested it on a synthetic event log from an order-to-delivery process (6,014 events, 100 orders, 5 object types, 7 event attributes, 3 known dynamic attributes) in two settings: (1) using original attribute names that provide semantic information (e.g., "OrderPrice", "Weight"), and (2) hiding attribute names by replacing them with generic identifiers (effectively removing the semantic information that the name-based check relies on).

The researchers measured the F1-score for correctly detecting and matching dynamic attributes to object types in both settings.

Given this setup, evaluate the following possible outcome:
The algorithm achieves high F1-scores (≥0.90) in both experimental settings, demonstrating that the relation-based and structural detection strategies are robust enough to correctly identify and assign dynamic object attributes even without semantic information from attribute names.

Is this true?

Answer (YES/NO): NO